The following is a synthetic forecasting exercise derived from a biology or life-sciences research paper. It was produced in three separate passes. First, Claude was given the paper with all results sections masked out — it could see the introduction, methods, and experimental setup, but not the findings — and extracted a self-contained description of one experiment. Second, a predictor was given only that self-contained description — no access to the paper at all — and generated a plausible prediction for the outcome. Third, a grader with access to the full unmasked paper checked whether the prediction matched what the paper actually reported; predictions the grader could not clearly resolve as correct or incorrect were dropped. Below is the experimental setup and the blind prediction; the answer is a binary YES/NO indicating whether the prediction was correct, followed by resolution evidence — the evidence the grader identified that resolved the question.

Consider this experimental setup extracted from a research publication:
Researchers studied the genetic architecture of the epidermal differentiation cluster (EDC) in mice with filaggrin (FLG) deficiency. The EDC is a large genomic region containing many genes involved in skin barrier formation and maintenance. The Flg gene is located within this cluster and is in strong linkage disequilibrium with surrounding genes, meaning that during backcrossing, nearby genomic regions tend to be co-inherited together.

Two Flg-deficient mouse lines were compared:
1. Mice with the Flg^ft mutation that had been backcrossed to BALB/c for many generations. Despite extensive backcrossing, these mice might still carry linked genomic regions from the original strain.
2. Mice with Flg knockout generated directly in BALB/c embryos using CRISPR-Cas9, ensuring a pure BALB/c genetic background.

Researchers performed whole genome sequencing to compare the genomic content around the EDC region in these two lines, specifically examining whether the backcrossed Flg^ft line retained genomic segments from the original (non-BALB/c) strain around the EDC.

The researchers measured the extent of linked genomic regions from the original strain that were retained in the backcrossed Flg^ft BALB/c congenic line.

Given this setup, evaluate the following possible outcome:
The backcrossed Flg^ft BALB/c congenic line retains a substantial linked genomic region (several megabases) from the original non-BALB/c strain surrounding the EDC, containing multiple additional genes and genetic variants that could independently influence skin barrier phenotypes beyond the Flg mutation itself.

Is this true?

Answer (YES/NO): YES